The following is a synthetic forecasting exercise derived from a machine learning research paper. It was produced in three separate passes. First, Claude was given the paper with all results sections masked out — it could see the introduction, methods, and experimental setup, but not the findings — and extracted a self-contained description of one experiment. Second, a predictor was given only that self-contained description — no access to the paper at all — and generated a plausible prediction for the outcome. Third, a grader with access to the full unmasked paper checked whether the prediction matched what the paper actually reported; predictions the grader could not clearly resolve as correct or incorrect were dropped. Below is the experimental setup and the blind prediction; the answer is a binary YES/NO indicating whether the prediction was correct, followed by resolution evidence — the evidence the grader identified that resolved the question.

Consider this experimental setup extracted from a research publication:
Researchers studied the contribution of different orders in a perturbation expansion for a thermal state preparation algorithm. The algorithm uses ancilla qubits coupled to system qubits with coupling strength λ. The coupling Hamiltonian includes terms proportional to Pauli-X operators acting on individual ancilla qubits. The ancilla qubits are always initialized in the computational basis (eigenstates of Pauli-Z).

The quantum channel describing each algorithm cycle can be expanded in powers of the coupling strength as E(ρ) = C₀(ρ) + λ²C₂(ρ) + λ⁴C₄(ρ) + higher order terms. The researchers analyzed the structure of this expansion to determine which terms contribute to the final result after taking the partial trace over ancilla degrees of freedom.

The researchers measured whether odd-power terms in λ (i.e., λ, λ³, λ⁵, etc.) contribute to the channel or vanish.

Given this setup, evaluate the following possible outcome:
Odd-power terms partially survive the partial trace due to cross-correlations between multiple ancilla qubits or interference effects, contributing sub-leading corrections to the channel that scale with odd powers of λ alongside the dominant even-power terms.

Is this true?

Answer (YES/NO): NO